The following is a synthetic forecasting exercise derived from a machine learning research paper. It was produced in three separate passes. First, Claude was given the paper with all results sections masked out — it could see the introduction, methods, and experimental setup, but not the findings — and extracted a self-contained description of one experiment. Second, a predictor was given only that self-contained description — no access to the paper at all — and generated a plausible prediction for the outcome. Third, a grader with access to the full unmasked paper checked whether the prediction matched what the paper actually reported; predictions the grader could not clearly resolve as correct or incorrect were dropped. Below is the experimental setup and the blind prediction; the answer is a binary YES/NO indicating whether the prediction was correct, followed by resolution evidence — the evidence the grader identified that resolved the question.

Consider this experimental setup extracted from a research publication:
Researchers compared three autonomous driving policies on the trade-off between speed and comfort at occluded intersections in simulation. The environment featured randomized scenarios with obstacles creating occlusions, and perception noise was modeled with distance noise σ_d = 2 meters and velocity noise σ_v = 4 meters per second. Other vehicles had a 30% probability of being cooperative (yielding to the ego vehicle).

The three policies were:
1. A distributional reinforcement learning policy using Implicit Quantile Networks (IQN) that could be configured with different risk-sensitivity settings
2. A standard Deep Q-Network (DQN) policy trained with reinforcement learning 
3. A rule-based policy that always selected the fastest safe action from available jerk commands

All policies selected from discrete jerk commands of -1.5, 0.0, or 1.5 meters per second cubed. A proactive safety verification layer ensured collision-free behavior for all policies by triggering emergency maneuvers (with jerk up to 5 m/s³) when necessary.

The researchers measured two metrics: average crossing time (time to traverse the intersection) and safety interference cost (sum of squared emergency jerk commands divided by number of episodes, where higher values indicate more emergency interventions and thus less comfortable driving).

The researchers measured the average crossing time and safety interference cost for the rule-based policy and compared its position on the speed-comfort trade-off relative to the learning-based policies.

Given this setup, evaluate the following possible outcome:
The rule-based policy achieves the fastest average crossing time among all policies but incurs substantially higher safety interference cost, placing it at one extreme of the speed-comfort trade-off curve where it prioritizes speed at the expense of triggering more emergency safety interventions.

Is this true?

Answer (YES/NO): YES